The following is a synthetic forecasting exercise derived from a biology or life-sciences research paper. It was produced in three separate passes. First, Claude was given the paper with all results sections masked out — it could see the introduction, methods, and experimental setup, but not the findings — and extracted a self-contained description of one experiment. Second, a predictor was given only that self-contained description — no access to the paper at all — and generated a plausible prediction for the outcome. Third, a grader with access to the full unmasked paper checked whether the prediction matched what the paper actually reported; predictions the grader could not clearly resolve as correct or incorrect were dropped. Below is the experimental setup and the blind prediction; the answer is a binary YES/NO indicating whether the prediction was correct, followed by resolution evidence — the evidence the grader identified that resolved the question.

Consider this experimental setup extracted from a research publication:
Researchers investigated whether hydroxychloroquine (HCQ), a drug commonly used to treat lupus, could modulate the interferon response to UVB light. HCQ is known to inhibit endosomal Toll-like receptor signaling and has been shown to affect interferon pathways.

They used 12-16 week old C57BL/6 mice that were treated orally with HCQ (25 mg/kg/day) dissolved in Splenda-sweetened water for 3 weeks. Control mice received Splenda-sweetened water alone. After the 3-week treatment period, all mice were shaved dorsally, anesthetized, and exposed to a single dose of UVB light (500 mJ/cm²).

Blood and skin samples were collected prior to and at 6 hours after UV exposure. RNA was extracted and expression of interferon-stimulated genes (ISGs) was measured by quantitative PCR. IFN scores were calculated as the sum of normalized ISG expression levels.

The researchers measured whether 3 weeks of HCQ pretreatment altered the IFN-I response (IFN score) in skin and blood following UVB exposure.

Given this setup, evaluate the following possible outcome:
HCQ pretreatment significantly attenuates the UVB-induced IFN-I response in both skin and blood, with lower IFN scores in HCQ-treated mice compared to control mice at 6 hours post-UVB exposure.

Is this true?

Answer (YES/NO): YES